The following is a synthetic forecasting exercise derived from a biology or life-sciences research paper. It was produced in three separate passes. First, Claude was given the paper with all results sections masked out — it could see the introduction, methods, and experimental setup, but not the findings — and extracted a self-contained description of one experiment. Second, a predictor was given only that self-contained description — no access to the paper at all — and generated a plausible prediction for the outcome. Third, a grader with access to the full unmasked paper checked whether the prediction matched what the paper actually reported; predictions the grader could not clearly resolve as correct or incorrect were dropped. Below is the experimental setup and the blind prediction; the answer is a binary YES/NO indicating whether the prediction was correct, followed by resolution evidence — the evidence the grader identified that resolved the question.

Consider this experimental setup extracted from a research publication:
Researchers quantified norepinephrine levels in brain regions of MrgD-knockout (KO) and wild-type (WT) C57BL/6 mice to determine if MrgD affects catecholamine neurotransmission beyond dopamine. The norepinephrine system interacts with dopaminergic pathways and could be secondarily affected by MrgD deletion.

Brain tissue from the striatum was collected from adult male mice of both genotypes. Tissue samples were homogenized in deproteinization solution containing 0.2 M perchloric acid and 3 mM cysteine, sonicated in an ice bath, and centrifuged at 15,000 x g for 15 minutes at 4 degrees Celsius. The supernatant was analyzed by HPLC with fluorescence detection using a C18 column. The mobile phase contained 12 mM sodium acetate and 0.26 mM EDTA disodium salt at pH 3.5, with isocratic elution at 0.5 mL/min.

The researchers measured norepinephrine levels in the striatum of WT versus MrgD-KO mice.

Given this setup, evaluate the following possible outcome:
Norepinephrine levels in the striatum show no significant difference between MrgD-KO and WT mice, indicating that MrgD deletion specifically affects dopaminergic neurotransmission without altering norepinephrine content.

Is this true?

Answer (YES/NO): YES